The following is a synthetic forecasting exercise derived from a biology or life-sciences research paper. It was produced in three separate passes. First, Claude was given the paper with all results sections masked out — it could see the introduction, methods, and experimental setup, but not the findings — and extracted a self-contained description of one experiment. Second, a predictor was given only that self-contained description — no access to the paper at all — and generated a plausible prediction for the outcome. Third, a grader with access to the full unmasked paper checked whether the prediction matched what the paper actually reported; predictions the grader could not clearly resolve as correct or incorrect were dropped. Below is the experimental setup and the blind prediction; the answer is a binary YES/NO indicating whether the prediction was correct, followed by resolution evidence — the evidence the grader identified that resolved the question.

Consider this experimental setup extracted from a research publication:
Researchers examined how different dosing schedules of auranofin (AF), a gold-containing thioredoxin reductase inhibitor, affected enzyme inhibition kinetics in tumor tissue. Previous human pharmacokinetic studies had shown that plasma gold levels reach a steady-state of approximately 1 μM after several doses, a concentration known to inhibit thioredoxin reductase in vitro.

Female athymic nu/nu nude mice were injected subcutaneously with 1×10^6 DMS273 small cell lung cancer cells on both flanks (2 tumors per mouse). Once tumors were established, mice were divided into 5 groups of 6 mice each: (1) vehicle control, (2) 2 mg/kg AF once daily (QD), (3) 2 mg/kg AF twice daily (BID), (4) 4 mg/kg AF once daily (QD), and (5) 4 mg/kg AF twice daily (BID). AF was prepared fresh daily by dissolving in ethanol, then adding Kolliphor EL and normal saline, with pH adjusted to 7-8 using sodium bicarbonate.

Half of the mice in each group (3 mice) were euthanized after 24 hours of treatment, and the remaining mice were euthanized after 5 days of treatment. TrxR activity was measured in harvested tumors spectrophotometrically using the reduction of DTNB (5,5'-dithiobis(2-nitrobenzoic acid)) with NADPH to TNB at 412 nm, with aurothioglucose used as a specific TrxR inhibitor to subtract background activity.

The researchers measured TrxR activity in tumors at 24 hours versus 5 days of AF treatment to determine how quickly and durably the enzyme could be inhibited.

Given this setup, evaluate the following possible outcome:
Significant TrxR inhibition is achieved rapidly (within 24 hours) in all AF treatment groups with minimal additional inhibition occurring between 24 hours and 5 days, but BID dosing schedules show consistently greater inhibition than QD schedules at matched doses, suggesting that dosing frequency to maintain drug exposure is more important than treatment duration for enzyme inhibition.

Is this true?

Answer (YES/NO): NO